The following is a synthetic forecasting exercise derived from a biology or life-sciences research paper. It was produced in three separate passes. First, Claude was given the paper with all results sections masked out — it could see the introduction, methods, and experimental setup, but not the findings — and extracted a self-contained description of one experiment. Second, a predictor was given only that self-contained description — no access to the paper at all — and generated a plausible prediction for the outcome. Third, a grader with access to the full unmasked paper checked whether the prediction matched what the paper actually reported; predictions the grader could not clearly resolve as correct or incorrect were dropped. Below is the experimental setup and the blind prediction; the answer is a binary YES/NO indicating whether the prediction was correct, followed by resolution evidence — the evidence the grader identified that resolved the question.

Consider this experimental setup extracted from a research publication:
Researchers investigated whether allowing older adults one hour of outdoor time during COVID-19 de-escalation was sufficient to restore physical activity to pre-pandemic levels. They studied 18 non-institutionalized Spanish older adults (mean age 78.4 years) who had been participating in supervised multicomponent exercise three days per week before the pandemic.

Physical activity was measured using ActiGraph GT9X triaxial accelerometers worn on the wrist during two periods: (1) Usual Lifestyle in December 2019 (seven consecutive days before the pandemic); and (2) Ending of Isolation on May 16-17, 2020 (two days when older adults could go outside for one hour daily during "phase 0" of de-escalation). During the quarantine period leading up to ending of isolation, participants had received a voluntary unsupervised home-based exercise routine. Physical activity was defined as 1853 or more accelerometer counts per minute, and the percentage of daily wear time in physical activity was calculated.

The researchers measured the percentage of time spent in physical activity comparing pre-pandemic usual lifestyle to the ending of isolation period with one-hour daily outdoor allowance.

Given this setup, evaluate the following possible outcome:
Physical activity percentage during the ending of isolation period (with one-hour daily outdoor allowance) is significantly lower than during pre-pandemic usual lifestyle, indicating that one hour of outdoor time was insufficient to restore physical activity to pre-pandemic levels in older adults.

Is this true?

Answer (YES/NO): NO